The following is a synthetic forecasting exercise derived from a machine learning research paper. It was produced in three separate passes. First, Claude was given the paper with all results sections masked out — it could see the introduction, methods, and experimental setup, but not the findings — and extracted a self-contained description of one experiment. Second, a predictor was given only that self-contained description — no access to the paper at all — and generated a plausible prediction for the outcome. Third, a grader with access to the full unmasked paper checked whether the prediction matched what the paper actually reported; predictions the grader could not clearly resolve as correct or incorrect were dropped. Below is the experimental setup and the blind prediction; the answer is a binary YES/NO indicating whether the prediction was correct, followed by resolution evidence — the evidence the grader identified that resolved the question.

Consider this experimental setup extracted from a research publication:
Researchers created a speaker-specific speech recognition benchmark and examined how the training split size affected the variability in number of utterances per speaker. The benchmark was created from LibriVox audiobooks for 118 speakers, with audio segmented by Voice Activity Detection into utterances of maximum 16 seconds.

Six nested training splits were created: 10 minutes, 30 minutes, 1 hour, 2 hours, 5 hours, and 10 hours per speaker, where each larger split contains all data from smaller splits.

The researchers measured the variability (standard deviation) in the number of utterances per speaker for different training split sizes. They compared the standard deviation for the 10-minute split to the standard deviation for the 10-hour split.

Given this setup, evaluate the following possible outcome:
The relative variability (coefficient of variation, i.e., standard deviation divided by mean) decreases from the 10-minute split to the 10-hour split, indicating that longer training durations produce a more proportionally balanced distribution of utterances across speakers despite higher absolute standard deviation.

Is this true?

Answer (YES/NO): YES